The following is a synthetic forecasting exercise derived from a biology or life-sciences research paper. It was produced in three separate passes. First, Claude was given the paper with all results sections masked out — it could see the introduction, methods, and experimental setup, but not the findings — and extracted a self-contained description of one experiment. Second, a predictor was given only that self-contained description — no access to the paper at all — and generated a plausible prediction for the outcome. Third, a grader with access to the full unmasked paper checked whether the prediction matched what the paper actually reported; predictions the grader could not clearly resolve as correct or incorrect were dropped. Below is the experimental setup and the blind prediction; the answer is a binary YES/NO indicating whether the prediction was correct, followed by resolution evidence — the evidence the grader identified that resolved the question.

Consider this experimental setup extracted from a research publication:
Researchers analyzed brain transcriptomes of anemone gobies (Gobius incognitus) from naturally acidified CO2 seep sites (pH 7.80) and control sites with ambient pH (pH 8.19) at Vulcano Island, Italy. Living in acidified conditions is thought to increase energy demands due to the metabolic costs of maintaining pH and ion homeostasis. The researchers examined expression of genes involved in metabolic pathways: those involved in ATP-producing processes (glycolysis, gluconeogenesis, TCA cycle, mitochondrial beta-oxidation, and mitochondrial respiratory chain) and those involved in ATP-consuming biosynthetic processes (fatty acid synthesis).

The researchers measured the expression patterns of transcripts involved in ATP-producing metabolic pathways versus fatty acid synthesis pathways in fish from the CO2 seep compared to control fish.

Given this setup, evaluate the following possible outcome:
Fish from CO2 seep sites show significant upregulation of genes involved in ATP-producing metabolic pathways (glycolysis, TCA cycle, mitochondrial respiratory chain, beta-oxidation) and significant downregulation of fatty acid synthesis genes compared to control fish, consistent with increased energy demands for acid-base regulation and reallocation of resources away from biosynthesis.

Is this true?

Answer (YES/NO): YES